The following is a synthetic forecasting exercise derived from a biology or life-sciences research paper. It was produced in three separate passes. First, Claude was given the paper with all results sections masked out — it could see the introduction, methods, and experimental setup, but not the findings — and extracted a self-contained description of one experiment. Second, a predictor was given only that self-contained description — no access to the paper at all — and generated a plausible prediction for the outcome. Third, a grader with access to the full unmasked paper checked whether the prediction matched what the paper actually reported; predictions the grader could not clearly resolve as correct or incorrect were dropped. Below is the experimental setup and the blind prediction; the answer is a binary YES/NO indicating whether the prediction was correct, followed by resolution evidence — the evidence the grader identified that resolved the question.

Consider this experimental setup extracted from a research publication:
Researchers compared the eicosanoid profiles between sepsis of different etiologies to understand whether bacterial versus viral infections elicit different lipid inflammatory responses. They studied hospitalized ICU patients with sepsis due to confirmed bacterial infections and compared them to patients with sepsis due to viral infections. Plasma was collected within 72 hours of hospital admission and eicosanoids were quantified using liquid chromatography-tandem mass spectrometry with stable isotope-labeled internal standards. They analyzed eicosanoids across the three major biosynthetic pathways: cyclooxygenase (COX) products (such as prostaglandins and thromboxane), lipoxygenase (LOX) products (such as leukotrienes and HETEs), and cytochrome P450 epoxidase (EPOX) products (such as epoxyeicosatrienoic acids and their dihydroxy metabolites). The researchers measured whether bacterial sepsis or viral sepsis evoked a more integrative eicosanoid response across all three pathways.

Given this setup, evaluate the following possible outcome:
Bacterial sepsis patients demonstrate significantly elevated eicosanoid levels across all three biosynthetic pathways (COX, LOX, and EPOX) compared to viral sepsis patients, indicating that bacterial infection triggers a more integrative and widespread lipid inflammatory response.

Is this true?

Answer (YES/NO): NO